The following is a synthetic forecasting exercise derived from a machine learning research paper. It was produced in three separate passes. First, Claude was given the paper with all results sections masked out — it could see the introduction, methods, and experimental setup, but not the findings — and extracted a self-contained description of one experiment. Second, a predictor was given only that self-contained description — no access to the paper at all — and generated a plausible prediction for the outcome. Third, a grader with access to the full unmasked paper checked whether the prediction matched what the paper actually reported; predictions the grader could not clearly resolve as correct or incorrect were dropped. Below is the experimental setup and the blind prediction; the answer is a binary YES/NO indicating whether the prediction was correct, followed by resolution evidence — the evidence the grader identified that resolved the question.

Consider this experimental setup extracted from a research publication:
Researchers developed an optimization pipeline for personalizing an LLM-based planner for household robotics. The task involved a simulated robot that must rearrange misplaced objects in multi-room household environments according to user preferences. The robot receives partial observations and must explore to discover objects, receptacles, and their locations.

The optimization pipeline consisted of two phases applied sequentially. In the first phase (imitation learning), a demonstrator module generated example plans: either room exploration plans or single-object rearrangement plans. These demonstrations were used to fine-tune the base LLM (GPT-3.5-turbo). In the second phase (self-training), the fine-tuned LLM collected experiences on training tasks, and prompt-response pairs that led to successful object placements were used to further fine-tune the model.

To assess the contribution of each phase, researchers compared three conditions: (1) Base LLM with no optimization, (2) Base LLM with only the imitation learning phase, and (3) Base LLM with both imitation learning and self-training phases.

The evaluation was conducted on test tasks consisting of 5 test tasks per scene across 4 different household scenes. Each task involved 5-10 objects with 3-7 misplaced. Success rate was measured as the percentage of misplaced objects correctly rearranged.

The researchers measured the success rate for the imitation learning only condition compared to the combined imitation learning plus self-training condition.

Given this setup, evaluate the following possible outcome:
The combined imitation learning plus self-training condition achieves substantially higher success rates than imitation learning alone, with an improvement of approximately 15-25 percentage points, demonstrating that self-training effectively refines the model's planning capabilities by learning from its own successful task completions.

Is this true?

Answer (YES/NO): NO